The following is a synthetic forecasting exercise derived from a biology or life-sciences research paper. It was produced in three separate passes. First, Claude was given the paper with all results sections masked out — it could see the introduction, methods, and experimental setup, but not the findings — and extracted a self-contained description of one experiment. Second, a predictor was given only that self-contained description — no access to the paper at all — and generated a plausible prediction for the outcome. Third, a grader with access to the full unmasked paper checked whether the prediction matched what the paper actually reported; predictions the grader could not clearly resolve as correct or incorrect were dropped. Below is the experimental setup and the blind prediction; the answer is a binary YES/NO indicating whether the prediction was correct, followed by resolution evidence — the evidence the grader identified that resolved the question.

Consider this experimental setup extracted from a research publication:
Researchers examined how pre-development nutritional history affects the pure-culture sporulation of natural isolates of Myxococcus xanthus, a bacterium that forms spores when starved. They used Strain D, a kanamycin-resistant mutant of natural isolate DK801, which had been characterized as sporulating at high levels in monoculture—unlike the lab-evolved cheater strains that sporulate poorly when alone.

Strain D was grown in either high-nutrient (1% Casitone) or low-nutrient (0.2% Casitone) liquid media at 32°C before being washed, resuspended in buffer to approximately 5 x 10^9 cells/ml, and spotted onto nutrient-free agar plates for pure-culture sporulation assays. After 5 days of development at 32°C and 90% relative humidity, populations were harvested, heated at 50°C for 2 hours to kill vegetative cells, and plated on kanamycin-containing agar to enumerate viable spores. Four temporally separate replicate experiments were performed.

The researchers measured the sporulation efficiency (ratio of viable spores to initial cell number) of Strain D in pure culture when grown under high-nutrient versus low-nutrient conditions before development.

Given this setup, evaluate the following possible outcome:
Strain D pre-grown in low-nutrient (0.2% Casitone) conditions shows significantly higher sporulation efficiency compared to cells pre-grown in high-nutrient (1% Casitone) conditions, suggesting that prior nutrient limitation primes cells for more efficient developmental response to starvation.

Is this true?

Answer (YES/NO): NO